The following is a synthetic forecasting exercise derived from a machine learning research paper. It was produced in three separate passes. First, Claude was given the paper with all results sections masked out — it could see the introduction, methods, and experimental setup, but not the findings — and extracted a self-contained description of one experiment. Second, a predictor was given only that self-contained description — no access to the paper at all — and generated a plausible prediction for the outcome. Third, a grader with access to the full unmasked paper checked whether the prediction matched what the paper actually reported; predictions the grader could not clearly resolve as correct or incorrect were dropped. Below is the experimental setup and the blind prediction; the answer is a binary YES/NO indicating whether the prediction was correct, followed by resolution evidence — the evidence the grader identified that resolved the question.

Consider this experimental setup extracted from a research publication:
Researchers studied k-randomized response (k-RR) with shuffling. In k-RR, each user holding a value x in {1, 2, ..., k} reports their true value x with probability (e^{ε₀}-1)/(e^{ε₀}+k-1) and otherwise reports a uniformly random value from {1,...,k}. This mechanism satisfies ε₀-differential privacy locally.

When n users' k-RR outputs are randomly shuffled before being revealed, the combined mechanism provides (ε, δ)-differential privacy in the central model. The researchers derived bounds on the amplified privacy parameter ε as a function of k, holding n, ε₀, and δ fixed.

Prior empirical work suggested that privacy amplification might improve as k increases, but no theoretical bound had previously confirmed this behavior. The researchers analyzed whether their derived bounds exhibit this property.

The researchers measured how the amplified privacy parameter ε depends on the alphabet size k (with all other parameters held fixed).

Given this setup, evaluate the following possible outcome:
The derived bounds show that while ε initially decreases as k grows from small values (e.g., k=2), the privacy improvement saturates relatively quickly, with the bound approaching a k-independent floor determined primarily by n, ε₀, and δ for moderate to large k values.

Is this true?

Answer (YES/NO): NO